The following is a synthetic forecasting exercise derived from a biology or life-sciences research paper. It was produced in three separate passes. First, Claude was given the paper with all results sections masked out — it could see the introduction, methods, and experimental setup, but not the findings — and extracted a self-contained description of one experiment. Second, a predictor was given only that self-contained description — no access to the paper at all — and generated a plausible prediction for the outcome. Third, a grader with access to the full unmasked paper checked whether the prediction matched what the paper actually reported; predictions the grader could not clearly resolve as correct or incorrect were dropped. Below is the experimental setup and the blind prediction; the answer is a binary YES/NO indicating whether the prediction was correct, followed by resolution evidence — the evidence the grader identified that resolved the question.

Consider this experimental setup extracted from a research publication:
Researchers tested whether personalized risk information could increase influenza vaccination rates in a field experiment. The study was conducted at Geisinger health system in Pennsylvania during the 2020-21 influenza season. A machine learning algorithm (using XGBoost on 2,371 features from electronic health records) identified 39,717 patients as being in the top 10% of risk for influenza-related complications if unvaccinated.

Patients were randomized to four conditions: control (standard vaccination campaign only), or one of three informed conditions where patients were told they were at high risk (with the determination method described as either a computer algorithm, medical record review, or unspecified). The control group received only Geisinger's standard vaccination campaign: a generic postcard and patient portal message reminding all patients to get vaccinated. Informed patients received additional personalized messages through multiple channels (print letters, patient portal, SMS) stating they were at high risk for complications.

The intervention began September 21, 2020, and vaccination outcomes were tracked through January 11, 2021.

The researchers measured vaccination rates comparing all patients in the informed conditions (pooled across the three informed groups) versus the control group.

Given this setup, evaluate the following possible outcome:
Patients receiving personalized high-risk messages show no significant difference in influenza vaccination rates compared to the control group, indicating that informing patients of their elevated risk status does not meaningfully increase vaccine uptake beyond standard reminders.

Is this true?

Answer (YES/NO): NO